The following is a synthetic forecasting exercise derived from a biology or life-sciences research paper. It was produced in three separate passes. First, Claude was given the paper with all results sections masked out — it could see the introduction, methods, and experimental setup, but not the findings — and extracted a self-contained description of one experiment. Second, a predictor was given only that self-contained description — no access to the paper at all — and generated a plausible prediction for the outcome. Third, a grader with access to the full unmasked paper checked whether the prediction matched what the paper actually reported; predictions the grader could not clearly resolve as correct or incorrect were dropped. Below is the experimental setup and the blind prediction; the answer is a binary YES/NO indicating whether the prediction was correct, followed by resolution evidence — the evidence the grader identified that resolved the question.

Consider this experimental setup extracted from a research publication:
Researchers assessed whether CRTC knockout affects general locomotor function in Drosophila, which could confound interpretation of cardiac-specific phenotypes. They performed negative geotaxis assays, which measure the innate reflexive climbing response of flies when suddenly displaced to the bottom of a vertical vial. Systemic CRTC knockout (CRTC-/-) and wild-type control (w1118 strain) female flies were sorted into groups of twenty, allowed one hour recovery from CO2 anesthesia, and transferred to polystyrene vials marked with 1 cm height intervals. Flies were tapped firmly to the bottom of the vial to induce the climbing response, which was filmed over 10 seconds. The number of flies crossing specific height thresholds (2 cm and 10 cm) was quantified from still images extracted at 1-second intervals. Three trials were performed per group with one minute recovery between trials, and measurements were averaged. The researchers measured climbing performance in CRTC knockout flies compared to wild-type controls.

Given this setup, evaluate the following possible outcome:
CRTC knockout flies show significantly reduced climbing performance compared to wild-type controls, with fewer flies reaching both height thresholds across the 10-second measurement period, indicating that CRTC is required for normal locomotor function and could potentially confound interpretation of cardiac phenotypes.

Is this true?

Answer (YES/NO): YES